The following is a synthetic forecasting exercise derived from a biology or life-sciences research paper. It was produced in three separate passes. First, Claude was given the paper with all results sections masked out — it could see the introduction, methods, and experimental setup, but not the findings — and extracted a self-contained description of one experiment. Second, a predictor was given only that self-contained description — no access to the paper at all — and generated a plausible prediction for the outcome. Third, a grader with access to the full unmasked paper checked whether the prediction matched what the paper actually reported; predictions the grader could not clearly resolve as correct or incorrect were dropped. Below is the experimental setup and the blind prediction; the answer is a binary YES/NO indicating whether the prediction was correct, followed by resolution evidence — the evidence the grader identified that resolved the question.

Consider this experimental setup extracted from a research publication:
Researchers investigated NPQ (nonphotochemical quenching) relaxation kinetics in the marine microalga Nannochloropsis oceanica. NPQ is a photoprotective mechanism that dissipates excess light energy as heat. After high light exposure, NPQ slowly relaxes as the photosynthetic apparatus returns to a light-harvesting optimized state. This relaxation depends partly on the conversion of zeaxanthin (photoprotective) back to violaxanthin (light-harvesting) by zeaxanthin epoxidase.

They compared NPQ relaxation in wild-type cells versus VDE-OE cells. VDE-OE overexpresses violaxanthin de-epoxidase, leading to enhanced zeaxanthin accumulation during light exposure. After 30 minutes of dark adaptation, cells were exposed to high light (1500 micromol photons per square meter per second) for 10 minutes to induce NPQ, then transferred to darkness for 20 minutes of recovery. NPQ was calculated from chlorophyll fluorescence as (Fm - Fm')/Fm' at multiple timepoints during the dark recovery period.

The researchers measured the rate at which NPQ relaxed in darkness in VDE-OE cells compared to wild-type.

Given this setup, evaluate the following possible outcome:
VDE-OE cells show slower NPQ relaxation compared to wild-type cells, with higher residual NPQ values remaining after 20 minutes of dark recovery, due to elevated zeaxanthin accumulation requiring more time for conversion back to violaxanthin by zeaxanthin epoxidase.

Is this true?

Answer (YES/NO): YES